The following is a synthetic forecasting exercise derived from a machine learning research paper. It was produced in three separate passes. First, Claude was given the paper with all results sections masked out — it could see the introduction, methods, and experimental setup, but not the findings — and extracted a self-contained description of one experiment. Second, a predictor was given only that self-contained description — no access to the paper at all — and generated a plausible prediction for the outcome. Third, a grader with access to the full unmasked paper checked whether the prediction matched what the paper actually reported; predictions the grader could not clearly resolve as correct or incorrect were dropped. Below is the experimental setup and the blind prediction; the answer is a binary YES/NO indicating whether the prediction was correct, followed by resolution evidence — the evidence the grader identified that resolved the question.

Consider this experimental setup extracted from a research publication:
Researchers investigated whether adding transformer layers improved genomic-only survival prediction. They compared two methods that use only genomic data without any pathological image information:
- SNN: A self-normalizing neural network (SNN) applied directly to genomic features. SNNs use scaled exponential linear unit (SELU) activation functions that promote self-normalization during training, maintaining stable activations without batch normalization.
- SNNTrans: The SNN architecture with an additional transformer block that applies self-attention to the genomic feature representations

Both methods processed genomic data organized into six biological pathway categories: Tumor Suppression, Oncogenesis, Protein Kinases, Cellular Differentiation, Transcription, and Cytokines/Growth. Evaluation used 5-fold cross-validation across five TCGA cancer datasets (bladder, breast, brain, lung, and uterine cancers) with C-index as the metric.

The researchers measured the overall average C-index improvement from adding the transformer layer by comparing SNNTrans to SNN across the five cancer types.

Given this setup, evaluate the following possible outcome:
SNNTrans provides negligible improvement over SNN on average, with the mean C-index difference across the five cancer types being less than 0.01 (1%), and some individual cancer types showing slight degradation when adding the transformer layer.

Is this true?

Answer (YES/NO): YES